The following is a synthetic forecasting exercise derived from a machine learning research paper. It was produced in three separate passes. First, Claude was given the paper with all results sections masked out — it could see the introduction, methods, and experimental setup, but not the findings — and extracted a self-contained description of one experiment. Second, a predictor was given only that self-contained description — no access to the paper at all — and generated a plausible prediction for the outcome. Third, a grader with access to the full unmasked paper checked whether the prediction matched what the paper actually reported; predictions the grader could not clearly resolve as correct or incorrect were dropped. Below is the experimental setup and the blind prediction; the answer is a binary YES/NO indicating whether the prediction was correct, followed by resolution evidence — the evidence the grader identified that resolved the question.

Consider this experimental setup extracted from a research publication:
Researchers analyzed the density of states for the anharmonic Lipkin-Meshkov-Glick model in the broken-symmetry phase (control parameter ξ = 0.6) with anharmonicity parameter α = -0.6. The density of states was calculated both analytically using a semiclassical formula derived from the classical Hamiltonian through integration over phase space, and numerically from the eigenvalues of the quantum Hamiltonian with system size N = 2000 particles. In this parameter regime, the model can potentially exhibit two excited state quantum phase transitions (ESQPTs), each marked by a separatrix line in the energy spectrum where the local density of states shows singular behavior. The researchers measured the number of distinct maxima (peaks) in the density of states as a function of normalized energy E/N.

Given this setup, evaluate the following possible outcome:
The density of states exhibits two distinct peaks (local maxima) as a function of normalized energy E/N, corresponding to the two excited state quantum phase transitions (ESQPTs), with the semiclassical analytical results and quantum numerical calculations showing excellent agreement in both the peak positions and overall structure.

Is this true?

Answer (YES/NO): YES